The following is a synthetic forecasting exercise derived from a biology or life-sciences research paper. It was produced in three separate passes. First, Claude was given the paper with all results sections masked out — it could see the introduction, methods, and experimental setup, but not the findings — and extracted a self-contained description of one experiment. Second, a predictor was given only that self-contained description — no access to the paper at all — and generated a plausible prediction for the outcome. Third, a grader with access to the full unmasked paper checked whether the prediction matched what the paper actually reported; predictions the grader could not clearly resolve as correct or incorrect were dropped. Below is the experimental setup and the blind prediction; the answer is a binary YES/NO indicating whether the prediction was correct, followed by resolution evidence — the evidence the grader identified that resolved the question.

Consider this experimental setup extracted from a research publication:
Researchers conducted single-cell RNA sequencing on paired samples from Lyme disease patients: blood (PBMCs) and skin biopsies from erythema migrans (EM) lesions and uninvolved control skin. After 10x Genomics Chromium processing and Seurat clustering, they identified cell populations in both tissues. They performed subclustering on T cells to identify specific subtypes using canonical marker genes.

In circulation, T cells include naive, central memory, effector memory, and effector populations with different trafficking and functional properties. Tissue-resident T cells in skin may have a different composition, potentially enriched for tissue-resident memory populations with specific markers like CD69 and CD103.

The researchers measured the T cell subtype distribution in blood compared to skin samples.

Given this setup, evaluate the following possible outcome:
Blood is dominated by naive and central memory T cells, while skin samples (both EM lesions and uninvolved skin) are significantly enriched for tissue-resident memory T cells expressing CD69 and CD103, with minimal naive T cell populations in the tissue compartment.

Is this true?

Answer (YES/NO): NO